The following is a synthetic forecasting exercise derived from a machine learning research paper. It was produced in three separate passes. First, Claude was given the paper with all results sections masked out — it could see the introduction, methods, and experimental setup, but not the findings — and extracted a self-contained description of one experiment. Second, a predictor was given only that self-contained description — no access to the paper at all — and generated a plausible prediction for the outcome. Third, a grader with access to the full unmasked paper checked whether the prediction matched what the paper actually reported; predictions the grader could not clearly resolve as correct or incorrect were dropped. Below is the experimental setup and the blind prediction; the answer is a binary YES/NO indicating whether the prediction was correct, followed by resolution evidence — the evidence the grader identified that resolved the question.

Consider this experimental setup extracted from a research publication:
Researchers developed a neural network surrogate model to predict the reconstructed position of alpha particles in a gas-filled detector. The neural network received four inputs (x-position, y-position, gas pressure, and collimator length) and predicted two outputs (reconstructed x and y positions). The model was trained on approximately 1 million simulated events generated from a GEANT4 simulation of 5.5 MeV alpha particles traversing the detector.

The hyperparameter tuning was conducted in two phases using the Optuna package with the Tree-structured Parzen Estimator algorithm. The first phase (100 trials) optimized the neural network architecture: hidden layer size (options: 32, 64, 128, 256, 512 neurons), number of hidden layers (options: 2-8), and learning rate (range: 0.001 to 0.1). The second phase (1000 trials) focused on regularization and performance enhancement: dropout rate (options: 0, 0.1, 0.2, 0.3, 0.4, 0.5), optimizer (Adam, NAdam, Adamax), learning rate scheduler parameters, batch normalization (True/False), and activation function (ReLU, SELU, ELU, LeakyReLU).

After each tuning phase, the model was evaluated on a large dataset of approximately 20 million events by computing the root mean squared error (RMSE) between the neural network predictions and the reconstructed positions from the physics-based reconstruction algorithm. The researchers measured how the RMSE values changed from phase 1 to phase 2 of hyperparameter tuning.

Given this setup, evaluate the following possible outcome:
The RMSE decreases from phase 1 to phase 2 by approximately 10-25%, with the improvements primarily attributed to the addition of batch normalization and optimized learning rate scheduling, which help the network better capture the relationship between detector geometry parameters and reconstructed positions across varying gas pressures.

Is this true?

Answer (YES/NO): NO